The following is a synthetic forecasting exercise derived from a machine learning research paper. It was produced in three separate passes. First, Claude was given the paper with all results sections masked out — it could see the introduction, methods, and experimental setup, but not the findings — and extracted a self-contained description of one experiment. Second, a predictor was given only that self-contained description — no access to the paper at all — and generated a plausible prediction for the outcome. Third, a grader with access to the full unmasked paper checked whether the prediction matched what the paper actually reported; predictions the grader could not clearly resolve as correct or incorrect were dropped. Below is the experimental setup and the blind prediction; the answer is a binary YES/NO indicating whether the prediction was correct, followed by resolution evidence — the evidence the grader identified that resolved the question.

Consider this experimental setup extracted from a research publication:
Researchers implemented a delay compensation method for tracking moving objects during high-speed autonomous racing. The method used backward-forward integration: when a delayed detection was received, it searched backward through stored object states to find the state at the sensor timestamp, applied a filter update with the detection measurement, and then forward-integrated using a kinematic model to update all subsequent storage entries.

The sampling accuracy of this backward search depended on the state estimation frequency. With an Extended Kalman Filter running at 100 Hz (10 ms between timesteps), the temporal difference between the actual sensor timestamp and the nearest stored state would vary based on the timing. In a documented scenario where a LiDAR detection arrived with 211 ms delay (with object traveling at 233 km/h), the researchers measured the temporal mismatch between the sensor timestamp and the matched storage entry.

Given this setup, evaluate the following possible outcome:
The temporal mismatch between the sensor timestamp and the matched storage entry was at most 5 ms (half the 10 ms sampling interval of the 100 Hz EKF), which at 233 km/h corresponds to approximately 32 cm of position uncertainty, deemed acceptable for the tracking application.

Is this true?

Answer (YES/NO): NO